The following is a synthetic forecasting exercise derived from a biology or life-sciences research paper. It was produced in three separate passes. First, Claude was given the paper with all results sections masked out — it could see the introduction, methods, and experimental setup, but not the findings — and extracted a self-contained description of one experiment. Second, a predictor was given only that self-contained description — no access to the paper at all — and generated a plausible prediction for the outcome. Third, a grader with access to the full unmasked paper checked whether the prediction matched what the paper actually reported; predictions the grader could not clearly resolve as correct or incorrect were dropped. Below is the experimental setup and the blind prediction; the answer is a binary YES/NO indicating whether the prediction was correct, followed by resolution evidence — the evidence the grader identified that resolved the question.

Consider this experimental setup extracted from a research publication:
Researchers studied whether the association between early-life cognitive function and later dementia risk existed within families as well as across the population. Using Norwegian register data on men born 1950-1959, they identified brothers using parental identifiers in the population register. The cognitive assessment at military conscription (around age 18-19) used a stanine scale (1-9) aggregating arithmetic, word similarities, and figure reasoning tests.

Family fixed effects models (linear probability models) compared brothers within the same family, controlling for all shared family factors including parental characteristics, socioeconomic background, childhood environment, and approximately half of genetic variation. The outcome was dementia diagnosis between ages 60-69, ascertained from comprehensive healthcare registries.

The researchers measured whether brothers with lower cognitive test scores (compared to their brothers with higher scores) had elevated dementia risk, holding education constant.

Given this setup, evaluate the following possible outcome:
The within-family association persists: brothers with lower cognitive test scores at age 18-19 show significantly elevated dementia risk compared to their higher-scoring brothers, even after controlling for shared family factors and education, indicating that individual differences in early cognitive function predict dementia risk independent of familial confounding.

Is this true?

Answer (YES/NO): YES